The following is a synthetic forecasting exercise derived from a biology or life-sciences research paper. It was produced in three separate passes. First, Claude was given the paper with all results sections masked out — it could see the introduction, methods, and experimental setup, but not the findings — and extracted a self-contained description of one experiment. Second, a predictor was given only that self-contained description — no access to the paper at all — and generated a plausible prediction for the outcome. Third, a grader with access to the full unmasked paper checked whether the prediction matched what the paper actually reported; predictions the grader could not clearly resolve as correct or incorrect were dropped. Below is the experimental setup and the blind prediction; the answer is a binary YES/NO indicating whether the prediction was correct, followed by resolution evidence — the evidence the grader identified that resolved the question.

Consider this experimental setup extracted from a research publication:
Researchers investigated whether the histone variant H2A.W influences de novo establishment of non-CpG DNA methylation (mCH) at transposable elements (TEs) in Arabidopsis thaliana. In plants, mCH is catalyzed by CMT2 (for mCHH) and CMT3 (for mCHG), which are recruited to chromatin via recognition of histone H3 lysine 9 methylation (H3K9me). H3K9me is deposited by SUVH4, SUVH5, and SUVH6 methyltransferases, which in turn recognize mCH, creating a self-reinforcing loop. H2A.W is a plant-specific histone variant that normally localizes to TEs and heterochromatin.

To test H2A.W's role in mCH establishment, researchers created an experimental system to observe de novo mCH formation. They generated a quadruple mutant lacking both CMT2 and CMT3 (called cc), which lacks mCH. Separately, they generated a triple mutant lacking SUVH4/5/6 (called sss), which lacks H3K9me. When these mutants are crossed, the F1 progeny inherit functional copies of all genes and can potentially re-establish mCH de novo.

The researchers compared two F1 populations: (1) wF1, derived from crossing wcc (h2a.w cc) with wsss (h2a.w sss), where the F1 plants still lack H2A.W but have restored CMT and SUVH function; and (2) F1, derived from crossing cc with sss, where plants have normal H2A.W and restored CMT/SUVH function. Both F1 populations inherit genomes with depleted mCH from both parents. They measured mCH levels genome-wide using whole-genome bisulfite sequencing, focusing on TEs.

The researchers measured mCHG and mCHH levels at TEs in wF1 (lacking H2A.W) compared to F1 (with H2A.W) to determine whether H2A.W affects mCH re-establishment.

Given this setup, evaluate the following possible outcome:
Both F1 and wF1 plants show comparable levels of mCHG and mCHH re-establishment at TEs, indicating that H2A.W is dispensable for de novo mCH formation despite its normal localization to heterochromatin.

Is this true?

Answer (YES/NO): NO